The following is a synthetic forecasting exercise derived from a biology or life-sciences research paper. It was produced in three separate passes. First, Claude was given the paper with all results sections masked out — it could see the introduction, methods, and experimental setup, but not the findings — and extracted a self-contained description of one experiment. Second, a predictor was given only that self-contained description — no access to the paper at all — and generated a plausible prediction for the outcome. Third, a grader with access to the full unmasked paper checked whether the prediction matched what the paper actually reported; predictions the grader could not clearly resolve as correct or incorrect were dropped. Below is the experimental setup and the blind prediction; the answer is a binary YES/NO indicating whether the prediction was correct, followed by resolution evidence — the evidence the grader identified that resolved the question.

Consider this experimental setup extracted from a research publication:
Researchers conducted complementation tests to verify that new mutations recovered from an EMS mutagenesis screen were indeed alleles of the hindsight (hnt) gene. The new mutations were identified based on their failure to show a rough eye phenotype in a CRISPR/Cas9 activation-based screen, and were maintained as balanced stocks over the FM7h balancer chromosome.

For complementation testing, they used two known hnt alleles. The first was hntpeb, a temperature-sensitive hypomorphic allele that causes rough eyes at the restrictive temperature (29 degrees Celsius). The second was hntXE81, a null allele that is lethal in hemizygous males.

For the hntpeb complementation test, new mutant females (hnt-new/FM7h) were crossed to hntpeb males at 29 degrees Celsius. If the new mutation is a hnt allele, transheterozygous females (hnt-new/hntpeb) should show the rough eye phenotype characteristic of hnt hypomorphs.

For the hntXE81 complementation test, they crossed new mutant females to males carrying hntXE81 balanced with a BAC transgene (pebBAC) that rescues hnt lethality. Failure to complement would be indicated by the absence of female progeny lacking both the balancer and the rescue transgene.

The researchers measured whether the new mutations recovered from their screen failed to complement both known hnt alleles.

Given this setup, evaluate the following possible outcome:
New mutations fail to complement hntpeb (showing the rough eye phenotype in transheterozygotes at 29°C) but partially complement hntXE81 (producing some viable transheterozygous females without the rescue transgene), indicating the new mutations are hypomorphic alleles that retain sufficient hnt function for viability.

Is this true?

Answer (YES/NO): NO